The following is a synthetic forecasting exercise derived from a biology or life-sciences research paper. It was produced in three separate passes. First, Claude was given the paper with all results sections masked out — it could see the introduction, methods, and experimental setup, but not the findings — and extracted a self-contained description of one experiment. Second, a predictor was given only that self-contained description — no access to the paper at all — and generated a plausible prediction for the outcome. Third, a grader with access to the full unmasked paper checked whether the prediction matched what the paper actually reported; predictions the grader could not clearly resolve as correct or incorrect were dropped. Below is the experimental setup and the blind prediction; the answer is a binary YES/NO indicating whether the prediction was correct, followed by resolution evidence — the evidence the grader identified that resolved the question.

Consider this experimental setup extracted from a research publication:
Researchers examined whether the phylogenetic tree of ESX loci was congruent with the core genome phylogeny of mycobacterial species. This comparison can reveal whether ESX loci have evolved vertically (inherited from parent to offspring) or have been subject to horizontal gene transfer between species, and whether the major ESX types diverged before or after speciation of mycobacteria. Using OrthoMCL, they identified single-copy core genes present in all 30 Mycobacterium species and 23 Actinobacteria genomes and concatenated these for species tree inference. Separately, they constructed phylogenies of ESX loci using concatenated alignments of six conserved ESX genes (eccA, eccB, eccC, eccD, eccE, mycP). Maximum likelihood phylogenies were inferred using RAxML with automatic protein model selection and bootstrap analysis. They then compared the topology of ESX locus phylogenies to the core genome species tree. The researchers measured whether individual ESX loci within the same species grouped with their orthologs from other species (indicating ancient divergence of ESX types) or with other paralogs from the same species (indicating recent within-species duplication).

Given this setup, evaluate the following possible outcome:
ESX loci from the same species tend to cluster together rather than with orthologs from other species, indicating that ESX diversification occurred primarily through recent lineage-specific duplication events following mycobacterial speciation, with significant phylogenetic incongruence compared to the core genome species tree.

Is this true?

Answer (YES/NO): NO